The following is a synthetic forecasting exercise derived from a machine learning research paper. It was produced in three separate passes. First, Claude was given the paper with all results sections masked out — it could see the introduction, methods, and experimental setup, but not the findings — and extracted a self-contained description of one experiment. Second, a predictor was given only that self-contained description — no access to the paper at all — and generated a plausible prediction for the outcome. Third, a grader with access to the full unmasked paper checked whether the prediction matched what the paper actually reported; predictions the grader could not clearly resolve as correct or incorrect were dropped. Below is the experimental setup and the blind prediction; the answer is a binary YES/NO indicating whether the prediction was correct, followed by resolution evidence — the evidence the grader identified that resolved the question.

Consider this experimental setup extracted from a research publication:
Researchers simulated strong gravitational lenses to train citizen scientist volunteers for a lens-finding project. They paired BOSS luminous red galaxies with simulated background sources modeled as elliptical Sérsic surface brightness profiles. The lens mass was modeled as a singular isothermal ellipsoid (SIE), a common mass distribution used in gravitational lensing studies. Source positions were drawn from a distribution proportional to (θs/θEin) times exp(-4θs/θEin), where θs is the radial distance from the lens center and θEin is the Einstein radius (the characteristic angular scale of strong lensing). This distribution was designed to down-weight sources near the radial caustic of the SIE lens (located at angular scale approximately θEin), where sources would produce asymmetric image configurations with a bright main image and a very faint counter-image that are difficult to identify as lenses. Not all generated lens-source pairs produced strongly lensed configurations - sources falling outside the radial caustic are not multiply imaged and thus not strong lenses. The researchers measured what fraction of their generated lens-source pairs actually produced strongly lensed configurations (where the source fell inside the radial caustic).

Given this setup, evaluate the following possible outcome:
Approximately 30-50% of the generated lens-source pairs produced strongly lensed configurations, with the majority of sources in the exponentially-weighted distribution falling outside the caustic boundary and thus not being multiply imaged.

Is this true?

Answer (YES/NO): NO